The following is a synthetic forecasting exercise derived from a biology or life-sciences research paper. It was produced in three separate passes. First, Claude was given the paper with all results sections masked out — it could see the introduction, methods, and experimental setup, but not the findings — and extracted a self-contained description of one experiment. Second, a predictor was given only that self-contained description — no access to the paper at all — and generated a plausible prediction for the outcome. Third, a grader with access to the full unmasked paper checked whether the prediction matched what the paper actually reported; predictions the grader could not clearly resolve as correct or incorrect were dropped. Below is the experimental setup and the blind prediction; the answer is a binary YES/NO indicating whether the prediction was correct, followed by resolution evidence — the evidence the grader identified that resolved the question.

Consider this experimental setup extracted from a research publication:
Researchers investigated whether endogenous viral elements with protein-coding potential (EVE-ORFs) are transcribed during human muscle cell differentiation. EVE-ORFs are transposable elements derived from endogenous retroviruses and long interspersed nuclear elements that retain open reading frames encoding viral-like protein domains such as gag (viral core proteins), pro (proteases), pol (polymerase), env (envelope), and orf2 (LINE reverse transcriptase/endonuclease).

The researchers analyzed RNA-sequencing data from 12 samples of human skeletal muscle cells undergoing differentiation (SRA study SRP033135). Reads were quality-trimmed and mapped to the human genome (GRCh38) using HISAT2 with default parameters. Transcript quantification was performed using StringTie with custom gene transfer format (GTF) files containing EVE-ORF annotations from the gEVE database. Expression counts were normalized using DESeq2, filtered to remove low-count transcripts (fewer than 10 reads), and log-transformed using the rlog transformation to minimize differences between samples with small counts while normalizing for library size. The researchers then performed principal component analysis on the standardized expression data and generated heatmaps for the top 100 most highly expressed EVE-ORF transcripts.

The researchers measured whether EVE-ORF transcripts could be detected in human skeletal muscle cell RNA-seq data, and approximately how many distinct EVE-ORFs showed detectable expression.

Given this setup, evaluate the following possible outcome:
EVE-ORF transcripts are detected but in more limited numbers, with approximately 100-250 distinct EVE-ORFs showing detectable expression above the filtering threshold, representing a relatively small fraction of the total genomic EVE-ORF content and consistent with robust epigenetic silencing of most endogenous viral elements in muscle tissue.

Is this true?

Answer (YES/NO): YES